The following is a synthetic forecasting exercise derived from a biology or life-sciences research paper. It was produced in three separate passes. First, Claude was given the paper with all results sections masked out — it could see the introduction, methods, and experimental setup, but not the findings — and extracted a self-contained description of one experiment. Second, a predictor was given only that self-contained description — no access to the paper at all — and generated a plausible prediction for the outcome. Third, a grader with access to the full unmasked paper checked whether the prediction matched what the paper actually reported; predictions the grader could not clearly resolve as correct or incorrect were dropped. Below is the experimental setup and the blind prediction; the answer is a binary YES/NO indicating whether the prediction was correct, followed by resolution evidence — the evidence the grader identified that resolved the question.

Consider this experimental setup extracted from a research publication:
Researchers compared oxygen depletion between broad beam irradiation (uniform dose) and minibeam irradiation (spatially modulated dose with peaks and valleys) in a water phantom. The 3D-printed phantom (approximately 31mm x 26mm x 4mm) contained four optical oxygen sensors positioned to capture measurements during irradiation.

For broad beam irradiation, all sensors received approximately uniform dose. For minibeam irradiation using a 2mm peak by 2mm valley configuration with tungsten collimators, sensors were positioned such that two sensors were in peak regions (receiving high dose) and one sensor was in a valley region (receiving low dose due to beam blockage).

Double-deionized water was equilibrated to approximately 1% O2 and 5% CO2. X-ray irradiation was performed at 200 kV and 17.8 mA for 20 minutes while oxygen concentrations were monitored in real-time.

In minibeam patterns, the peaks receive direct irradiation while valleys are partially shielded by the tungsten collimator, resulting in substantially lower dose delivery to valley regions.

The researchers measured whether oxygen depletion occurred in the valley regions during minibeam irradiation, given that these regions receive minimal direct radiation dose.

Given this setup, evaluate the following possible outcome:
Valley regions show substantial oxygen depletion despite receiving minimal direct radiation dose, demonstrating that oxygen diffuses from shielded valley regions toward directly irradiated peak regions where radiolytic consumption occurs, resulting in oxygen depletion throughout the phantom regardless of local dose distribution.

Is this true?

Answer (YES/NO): YES